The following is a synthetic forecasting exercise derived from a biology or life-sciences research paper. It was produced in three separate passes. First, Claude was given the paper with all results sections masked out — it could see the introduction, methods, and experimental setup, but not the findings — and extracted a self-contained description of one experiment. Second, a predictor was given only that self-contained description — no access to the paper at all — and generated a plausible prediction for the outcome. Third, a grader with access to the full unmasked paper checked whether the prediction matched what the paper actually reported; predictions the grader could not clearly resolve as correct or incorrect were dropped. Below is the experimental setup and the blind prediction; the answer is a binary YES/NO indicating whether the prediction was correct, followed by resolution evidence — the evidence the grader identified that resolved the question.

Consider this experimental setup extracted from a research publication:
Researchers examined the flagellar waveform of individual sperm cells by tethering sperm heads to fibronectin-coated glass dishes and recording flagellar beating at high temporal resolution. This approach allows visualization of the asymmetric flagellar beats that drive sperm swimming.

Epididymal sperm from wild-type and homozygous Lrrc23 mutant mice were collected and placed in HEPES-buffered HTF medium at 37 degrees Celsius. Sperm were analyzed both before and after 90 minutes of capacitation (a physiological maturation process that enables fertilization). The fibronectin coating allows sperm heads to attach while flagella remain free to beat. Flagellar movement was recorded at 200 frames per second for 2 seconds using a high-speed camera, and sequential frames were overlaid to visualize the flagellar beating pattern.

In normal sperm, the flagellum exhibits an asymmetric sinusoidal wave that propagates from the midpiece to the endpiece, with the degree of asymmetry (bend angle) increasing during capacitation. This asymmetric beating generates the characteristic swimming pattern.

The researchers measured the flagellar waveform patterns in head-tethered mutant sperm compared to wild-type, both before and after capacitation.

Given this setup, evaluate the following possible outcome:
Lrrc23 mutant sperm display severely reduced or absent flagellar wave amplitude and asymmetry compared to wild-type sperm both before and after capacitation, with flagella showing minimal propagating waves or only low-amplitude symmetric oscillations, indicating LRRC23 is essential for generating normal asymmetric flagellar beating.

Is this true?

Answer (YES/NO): YES